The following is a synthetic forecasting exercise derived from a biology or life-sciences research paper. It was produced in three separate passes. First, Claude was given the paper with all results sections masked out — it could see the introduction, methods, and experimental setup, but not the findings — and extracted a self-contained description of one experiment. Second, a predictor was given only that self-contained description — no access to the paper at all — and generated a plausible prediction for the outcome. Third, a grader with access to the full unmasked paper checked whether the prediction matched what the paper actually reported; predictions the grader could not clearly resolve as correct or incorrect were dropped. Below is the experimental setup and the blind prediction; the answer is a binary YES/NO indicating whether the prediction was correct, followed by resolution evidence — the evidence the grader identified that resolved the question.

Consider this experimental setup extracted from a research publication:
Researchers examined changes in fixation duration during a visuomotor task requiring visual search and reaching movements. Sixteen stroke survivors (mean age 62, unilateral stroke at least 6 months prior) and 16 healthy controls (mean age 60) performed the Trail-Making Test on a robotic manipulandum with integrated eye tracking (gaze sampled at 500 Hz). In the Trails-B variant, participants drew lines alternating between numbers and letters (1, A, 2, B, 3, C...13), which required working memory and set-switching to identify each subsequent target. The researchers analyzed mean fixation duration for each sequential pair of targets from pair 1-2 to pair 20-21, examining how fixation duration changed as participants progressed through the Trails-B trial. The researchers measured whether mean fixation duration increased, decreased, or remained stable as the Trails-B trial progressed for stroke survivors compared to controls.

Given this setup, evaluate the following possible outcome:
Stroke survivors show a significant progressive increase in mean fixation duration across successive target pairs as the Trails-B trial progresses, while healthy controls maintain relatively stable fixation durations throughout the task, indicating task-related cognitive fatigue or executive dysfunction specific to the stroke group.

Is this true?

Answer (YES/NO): NO